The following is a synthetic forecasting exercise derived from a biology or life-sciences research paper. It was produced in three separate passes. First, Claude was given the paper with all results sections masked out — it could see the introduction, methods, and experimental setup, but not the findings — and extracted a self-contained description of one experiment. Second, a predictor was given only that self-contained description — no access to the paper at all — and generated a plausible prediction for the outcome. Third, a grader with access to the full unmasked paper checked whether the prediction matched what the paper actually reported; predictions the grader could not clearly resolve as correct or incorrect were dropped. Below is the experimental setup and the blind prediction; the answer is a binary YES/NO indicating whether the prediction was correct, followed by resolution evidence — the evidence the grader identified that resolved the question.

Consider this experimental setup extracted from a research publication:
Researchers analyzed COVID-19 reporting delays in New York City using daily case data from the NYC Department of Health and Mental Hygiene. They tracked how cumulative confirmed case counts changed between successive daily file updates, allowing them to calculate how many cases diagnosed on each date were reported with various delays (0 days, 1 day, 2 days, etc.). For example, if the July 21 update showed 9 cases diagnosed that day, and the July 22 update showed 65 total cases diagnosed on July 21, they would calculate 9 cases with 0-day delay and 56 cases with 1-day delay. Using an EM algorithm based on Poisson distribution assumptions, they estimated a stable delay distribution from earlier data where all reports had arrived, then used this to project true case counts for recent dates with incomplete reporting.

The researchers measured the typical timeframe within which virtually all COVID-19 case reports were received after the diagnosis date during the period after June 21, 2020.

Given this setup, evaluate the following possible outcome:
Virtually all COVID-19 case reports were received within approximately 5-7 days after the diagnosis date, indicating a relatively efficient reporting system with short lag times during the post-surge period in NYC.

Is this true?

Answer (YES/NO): NO